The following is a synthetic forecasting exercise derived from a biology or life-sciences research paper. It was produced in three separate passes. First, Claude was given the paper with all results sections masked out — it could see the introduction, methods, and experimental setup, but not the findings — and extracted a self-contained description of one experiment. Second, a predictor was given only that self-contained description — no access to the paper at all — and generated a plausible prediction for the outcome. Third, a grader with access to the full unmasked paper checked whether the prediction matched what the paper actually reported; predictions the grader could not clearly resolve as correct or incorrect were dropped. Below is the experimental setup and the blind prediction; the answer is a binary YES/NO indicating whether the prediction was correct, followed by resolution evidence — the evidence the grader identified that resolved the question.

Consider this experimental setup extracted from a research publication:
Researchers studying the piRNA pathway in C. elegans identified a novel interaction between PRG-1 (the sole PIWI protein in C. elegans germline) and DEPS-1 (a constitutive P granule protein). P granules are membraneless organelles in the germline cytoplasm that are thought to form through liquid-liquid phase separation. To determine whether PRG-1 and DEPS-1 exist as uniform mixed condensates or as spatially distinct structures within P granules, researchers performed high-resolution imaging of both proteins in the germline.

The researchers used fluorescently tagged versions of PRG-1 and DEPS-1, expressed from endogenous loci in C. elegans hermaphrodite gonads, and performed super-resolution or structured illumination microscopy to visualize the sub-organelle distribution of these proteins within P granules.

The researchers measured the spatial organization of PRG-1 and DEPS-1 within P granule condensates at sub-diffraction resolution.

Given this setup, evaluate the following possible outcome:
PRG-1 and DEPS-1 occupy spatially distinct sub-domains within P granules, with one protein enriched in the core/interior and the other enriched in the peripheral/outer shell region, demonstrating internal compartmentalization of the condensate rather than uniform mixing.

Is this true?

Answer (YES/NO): NO